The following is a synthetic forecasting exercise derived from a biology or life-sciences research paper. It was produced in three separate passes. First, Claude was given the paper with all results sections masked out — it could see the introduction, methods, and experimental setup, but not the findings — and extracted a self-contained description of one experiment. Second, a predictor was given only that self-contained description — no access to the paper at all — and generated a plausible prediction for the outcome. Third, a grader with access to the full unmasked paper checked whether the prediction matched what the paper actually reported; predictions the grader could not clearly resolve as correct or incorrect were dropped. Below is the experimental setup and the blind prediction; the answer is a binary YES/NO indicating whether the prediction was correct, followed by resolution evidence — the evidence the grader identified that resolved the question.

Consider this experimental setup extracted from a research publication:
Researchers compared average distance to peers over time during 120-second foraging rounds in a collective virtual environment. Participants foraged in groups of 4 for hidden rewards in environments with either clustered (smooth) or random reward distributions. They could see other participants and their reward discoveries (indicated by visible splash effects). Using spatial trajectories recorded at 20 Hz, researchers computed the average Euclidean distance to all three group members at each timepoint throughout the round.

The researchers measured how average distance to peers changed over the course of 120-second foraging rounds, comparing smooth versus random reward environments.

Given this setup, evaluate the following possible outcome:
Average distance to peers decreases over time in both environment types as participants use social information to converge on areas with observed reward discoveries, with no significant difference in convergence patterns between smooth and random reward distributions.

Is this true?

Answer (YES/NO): NO